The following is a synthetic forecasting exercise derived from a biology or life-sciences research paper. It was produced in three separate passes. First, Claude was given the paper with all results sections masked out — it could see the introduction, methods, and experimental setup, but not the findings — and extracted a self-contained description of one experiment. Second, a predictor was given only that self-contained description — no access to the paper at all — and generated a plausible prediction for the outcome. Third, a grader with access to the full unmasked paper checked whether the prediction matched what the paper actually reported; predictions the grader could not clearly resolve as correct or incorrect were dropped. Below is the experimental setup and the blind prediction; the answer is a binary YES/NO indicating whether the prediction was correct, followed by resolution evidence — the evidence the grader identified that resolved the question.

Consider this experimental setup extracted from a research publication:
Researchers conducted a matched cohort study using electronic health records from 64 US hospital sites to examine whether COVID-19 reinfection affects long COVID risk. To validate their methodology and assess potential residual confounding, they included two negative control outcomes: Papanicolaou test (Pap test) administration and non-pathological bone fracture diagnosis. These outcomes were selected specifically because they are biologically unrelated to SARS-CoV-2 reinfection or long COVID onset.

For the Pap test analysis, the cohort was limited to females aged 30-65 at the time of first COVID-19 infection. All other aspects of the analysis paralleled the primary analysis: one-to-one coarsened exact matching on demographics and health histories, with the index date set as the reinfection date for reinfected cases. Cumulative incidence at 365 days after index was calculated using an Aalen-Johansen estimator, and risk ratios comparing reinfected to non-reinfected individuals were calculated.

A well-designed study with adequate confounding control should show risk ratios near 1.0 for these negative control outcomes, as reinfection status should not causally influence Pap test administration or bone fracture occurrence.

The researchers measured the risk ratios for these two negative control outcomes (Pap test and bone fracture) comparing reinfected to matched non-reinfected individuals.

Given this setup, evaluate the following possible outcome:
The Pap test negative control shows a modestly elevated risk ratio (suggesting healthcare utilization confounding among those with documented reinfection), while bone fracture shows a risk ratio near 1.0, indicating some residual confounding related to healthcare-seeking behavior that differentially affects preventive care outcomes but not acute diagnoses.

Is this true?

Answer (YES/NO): NO